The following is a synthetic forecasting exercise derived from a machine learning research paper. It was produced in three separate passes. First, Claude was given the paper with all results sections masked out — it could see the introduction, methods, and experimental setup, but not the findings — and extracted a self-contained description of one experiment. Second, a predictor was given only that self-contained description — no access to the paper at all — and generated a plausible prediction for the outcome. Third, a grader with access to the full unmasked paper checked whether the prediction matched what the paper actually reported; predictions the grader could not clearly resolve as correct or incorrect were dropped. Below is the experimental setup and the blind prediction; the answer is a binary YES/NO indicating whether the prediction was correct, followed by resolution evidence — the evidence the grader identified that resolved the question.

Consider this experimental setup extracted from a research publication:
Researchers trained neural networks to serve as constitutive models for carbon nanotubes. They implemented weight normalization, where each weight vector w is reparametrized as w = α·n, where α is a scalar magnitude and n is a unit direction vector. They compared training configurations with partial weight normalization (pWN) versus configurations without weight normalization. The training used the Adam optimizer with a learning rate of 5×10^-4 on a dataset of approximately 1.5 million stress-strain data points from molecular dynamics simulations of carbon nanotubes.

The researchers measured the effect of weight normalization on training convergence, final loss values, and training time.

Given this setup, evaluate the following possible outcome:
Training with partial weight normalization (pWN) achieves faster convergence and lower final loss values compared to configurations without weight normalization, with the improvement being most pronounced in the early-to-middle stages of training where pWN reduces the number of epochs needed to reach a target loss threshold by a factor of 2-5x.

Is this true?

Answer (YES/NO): YES